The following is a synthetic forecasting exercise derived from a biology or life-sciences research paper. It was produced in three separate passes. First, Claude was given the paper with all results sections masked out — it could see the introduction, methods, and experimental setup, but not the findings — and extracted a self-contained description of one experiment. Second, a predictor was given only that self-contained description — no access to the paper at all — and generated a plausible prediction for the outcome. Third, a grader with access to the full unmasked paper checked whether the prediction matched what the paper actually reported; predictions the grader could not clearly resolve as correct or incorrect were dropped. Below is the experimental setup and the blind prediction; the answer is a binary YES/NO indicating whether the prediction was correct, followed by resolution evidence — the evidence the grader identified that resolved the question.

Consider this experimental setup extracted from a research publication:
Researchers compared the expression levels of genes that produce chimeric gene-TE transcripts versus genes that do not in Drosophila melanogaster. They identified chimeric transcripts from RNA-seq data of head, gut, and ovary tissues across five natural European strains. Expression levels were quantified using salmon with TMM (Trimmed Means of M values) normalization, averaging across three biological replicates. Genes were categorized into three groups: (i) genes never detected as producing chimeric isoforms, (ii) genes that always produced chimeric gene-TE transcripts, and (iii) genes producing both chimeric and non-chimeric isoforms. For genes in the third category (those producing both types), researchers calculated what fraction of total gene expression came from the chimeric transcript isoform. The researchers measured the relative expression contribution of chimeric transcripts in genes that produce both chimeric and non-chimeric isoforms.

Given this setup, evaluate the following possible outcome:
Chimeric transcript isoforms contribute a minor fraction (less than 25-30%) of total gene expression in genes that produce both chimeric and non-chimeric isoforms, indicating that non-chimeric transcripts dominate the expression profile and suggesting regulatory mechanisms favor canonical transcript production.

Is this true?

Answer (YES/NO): YES